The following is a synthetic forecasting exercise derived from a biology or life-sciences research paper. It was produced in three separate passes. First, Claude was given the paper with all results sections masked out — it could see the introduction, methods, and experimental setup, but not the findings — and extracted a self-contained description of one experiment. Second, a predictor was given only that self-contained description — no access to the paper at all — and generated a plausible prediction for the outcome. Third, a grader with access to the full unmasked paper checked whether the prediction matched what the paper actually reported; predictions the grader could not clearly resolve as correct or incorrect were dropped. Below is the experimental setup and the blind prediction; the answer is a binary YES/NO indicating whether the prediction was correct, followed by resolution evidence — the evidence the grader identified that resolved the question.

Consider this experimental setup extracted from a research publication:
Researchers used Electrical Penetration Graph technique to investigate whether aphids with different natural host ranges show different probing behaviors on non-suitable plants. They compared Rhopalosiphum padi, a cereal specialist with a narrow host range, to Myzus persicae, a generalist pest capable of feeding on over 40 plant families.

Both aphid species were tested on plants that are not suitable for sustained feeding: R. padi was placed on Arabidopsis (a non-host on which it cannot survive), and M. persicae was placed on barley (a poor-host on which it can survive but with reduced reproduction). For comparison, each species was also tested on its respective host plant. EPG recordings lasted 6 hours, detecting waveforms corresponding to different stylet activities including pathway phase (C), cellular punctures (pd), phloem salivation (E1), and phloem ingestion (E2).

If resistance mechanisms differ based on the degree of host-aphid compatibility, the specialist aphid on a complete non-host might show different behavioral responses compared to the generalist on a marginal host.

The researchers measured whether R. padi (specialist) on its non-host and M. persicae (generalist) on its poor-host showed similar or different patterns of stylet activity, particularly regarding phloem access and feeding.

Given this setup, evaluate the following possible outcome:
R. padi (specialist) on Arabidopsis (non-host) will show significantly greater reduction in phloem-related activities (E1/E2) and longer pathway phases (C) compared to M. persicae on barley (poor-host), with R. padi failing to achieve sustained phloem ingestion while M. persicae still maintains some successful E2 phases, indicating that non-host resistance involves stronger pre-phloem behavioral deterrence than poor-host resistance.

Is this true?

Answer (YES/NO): YES